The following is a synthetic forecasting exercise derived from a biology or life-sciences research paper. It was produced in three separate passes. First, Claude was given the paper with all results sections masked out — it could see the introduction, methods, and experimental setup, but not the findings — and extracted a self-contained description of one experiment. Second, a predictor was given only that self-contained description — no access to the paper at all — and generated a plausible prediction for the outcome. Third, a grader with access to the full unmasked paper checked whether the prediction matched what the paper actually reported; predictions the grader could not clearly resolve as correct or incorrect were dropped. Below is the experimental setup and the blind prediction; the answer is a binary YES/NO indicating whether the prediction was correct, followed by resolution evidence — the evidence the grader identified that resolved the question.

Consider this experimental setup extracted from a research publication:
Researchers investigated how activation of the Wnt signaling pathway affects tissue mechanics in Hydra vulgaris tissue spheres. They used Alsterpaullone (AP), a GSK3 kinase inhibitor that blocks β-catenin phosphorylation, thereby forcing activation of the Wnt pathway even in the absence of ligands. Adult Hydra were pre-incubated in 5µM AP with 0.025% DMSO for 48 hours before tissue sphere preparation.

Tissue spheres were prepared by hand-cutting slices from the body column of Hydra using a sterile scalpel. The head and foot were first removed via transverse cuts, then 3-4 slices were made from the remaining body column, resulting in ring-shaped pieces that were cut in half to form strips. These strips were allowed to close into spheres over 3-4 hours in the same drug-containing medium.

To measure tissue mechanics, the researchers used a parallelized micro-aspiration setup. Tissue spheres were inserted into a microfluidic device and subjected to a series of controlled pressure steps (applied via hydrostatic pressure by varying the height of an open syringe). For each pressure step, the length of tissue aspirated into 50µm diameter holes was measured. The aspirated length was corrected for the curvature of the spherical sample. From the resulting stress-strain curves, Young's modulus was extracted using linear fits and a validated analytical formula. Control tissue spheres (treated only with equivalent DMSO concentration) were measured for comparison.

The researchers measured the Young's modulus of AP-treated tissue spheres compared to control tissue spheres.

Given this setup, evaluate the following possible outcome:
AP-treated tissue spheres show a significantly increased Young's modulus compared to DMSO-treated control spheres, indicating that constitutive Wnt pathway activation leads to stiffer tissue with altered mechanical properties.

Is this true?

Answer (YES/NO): NO